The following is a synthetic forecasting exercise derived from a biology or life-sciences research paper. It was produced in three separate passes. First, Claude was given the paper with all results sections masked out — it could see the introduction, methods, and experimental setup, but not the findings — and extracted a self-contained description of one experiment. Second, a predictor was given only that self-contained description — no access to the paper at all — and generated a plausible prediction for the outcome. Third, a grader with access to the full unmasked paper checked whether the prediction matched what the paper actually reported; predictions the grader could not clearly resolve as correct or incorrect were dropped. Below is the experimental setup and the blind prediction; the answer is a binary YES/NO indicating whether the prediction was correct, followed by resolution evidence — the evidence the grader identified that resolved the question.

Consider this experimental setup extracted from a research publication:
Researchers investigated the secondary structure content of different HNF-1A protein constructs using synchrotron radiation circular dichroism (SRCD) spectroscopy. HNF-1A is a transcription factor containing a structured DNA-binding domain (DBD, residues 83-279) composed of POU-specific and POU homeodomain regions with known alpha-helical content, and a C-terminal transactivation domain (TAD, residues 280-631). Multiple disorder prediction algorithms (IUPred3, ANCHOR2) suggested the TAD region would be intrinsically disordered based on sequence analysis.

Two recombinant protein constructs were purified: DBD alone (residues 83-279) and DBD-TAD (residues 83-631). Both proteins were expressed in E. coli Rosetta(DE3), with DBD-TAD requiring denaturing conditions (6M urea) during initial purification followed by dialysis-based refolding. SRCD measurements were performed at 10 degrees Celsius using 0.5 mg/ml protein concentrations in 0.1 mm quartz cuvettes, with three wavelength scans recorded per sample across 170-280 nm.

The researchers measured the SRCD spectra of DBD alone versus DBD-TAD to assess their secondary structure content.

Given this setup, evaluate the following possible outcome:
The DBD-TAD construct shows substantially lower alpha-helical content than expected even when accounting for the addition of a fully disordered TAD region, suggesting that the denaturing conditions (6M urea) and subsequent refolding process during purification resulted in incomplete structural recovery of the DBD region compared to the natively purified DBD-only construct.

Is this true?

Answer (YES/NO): NO